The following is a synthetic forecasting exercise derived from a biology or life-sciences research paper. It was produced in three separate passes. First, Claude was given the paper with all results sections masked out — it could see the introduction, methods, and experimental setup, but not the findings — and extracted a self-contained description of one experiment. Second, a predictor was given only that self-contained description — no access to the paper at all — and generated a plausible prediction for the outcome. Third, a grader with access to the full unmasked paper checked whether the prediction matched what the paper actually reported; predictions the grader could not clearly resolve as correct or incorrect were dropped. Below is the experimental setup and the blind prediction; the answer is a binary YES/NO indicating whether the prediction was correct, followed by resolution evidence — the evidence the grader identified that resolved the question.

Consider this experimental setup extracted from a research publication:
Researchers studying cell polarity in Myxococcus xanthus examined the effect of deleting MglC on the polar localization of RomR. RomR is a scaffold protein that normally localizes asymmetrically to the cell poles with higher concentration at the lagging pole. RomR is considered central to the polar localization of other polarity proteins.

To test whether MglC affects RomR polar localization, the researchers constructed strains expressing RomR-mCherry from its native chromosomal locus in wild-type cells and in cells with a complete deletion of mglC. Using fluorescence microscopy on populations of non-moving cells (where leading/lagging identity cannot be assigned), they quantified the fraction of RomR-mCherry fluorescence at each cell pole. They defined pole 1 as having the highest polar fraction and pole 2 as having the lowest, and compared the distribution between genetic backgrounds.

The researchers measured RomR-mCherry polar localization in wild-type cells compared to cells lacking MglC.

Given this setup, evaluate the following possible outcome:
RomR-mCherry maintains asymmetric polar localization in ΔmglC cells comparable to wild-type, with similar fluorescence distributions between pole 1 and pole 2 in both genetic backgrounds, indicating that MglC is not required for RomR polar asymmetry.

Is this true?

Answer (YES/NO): NO